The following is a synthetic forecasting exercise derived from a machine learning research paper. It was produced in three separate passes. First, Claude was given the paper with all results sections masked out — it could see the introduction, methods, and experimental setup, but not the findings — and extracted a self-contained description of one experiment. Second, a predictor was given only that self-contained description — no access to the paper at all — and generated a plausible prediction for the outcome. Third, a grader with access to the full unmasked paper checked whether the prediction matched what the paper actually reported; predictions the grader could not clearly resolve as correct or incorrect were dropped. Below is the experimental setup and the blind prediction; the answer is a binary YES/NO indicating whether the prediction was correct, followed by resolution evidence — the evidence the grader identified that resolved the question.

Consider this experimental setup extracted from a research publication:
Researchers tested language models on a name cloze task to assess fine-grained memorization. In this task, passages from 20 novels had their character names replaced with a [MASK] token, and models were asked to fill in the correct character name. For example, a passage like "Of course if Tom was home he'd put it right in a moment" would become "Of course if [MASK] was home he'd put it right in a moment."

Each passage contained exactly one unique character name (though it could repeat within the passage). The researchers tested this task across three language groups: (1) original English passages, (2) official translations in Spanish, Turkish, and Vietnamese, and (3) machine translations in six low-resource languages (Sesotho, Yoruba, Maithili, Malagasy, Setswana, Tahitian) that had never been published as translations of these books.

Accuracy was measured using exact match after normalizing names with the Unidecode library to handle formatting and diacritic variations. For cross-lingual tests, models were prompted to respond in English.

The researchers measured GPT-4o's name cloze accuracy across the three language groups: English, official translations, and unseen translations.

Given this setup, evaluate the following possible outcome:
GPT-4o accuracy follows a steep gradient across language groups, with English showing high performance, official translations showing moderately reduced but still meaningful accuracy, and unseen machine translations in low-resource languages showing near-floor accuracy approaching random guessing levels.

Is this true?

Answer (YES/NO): NO